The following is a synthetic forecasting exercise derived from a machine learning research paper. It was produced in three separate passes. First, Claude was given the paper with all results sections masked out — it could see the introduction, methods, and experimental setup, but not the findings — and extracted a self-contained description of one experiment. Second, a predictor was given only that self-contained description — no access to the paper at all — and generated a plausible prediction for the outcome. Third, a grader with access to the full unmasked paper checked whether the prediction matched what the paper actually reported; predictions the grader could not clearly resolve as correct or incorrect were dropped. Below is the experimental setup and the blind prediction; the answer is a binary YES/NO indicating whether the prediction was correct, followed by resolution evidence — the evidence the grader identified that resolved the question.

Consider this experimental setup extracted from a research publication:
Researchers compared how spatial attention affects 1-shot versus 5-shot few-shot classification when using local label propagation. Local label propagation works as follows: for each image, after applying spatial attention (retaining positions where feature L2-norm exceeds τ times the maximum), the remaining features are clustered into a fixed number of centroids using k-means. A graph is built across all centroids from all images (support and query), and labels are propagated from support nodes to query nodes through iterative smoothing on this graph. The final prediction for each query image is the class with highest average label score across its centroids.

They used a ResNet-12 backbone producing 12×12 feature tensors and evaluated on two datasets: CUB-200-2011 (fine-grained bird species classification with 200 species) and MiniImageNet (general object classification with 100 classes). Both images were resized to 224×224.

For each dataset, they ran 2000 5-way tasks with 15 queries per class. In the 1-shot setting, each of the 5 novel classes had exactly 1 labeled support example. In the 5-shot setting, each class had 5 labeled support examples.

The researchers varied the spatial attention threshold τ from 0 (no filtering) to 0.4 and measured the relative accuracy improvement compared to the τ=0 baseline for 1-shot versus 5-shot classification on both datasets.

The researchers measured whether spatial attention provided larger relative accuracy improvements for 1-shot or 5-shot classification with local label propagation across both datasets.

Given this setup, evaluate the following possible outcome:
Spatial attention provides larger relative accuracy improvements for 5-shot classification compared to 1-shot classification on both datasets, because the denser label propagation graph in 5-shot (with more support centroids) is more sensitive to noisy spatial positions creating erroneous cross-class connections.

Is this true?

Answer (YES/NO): NO